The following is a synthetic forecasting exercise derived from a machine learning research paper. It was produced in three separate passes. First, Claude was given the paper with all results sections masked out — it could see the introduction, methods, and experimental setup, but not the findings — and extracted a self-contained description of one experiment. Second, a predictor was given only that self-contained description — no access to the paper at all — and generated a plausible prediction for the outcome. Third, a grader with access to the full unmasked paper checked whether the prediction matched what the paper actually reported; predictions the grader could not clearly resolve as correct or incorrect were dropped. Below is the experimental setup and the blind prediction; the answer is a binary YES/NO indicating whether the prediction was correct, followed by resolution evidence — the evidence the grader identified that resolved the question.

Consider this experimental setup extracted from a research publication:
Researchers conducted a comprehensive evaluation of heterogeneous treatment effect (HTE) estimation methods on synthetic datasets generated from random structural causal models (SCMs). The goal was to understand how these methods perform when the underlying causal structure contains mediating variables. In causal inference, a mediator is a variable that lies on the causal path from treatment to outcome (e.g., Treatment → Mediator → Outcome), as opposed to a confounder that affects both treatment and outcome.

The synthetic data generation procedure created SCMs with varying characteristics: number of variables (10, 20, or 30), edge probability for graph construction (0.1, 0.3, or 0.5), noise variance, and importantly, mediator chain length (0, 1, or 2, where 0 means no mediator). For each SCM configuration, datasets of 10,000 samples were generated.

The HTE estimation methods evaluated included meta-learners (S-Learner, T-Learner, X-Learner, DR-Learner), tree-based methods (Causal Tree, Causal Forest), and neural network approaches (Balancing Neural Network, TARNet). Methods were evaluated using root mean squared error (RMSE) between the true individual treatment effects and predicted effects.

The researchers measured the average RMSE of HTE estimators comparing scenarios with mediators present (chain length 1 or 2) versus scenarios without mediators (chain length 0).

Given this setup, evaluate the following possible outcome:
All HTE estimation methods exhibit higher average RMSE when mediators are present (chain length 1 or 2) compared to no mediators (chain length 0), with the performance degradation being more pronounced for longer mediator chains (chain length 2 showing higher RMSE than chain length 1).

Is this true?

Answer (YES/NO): NO